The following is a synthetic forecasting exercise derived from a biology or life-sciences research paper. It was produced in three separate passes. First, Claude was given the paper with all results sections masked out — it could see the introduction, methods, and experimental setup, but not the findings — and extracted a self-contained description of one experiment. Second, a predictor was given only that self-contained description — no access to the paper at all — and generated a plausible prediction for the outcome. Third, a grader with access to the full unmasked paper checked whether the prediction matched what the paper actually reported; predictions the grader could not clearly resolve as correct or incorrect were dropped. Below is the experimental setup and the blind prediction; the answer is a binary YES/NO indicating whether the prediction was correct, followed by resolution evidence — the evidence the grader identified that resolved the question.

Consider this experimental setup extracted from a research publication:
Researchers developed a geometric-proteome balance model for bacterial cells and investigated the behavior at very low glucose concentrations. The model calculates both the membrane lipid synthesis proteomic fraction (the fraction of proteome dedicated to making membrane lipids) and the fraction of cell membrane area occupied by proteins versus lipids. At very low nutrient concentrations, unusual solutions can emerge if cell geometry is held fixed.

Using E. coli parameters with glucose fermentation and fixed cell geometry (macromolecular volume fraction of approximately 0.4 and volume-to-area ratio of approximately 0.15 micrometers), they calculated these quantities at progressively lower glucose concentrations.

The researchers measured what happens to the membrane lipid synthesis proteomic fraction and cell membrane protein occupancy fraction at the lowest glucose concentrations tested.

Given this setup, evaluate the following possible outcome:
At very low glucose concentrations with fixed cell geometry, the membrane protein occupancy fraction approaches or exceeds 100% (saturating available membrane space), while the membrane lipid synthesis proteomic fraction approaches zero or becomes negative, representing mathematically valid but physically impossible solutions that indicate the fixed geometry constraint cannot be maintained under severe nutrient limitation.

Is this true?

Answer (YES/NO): YES